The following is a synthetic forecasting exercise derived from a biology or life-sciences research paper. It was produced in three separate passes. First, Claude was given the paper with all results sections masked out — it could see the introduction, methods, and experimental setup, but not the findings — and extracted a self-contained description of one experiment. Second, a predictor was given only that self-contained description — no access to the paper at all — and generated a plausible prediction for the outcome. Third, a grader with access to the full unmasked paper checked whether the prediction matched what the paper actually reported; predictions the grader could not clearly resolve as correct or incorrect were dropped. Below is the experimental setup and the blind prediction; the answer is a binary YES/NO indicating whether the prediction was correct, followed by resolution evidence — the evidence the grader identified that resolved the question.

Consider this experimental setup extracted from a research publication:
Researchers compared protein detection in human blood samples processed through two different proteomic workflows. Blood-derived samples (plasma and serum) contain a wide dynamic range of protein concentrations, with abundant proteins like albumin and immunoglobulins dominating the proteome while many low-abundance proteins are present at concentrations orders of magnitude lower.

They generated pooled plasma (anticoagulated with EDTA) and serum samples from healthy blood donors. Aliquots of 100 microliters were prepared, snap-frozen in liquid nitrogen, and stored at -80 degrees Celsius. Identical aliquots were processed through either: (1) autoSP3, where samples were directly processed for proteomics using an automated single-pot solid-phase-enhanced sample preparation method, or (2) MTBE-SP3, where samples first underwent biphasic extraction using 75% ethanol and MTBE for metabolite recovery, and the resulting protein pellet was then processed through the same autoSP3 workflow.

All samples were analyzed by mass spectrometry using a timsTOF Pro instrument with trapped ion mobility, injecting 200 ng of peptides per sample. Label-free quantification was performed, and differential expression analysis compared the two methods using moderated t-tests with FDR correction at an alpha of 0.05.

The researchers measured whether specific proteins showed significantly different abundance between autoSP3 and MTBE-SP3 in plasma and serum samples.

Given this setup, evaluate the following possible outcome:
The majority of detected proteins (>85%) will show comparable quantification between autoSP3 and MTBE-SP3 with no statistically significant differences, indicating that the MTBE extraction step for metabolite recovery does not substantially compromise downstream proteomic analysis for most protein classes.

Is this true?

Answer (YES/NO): YES